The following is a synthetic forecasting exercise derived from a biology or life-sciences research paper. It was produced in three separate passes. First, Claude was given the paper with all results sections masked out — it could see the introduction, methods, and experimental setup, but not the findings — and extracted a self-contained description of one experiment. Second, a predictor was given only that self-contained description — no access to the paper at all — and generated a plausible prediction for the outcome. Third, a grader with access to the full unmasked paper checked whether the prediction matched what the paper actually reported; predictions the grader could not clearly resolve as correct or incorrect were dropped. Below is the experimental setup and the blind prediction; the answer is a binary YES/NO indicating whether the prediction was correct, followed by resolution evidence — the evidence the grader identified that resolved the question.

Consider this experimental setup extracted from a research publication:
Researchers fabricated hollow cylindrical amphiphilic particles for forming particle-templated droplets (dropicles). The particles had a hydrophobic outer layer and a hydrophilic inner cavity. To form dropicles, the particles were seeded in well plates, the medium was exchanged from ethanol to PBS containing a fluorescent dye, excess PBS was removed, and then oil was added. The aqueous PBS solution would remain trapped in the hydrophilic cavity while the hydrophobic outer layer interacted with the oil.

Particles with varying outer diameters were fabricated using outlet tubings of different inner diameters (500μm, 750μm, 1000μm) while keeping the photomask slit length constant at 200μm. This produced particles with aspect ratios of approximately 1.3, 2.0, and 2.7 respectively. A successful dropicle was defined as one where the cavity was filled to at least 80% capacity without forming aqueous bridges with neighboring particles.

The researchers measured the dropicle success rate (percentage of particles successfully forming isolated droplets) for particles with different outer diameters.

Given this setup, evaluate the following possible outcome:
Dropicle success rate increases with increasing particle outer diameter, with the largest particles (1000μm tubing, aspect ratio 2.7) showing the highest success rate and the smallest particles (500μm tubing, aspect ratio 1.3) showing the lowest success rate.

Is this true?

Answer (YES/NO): YES